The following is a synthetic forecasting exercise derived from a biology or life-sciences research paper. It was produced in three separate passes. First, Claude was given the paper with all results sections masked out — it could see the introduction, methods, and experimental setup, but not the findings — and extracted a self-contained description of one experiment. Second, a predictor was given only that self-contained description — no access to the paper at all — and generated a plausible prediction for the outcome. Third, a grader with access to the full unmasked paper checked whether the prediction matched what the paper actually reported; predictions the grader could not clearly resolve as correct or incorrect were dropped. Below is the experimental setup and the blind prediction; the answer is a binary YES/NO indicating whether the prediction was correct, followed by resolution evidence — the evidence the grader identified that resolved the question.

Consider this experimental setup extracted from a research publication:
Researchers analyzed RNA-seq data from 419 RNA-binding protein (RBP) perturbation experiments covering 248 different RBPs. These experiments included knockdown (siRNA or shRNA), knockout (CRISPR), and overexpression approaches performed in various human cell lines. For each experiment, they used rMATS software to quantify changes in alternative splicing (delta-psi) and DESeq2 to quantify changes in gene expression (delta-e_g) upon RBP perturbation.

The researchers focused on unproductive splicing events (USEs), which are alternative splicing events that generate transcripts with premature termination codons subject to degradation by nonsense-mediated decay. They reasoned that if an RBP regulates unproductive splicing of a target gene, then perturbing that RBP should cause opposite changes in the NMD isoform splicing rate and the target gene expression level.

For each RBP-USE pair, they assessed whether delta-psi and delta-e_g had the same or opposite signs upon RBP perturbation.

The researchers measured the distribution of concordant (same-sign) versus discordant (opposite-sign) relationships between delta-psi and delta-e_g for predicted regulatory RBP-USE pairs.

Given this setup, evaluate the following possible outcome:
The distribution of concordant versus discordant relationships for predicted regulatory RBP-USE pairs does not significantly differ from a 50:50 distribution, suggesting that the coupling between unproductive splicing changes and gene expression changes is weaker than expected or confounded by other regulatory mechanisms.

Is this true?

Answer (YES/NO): NO